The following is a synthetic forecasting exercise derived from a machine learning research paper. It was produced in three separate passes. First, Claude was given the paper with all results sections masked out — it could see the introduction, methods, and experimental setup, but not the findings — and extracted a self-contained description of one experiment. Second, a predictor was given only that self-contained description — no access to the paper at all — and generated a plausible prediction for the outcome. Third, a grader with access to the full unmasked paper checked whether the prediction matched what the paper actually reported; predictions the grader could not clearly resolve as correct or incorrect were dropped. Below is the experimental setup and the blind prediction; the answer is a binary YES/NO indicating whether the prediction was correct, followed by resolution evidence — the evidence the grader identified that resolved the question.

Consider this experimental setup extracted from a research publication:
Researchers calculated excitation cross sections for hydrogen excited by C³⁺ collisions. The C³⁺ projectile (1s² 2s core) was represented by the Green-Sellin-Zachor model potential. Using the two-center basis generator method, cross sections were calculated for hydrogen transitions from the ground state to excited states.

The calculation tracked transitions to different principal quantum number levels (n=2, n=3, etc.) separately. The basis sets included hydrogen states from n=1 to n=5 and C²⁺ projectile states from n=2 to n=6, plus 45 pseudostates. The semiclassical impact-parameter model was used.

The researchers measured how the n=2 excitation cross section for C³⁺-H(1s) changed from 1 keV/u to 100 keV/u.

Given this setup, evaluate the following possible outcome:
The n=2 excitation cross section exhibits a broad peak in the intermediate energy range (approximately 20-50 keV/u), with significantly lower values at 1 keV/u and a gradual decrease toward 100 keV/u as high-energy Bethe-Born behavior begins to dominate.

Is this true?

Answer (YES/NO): NO